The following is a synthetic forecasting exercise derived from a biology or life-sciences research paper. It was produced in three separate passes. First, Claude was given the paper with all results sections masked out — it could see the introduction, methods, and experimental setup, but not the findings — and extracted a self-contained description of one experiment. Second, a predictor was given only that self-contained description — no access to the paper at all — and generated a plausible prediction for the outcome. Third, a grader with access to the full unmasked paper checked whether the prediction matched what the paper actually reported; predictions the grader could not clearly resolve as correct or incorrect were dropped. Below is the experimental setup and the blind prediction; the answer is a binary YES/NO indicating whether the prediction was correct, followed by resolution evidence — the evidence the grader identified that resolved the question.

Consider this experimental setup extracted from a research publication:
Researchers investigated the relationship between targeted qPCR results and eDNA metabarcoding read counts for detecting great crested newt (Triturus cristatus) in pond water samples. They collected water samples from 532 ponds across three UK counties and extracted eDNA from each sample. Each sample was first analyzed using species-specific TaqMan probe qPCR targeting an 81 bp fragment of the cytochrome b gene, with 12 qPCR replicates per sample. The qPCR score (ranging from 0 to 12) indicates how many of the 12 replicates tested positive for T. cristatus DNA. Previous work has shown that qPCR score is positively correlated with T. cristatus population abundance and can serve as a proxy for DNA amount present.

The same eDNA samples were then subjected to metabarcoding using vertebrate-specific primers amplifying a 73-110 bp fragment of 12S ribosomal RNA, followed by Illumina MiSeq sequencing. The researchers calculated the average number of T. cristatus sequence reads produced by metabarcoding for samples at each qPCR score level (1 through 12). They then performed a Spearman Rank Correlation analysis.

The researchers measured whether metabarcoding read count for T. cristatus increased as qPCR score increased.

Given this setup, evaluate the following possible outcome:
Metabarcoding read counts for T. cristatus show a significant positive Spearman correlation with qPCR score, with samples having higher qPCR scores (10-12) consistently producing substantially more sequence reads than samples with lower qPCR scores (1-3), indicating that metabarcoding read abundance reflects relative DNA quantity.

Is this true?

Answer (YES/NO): NO